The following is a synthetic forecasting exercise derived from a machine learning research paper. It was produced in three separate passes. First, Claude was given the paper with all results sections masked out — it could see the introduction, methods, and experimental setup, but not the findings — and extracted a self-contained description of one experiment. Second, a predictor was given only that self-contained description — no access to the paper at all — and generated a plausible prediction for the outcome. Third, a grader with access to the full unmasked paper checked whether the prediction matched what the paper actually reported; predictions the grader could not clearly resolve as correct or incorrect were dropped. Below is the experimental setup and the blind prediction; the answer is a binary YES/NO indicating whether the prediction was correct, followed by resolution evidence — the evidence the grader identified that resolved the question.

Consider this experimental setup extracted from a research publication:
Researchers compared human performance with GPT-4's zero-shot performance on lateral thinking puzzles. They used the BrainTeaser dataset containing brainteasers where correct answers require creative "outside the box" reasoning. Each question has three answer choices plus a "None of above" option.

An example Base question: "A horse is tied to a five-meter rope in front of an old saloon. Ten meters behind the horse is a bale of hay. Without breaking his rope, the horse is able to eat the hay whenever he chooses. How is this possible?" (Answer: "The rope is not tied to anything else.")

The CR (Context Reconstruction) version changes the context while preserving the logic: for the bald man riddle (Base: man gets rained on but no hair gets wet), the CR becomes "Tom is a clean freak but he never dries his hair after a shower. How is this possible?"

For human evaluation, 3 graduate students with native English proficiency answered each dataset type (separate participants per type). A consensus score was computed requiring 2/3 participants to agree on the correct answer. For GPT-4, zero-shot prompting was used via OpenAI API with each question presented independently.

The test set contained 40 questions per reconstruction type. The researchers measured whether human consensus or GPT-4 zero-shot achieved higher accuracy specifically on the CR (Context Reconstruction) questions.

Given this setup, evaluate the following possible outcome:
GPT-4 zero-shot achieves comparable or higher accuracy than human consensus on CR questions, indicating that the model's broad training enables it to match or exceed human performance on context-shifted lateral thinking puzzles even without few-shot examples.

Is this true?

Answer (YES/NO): YES